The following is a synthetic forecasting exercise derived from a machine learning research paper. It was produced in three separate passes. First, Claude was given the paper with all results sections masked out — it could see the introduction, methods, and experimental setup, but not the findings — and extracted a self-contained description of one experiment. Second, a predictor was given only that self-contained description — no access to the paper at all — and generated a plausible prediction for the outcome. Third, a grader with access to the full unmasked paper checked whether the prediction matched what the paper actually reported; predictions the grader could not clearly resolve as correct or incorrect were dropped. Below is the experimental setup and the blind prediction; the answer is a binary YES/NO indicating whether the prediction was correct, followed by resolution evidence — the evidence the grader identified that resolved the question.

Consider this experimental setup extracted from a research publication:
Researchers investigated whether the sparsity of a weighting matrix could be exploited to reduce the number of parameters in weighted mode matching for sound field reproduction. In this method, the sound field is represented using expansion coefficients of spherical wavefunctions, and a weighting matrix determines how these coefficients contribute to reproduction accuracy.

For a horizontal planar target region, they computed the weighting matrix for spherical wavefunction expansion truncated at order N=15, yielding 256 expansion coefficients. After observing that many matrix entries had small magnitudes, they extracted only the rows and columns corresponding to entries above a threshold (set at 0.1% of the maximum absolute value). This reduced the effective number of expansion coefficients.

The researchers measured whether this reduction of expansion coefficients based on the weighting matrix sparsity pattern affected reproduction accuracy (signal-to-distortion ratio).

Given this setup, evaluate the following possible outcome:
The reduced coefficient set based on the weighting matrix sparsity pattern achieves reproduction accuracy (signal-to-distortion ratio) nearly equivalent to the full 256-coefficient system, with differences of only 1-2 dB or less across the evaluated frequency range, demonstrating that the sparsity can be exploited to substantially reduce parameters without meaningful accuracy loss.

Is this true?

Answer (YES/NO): NO